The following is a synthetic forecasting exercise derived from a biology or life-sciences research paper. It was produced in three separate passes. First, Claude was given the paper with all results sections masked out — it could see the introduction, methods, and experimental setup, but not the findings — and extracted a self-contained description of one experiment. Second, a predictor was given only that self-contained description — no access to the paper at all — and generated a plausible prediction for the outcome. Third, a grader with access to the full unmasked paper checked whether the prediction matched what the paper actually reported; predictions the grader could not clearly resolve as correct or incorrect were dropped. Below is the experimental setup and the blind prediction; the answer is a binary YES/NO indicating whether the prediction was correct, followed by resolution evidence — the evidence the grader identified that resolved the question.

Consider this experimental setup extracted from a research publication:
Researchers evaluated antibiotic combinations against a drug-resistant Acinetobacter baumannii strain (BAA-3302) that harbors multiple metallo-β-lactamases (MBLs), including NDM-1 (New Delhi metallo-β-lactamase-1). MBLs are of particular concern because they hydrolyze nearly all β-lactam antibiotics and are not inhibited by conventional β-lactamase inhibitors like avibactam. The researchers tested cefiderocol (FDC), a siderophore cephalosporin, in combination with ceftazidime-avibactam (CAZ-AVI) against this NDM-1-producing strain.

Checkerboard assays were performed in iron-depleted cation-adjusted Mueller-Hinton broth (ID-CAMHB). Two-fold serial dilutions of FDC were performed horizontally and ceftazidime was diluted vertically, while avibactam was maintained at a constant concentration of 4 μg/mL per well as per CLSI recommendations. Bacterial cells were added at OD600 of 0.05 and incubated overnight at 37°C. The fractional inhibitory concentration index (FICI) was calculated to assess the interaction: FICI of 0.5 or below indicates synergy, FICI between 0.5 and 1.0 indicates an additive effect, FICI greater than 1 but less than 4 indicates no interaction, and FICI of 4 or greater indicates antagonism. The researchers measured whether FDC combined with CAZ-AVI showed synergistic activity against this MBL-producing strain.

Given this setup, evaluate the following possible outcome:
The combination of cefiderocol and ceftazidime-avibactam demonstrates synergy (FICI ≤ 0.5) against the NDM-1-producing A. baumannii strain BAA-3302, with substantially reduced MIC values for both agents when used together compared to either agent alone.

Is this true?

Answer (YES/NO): YES